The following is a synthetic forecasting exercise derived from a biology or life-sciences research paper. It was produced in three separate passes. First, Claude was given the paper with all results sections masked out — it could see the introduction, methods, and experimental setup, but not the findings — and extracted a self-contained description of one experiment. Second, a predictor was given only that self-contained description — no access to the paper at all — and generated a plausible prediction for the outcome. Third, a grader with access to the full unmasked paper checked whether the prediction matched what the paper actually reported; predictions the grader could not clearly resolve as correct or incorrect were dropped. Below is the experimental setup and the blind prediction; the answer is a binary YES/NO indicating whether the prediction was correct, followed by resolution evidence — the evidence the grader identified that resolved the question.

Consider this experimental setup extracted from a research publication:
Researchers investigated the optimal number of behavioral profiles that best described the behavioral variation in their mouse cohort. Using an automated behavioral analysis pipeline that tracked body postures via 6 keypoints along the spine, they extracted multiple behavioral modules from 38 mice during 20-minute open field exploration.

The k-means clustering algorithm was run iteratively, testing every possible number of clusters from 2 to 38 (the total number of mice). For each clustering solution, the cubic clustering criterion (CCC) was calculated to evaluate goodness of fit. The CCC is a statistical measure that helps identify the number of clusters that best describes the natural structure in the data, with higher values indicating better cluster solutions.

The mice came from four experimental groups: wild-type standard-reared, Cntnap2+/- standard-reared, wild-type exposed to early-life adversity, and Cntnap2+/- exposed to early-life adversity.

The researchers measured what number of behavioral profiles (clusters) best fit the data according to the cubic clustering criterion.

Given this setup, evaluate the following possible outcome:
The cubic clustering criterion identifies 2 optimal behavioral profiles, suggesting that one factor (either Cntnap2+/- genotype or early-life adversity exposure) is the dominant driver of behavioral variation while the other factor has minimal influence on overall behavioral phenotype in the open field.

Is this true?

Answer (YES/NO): NO